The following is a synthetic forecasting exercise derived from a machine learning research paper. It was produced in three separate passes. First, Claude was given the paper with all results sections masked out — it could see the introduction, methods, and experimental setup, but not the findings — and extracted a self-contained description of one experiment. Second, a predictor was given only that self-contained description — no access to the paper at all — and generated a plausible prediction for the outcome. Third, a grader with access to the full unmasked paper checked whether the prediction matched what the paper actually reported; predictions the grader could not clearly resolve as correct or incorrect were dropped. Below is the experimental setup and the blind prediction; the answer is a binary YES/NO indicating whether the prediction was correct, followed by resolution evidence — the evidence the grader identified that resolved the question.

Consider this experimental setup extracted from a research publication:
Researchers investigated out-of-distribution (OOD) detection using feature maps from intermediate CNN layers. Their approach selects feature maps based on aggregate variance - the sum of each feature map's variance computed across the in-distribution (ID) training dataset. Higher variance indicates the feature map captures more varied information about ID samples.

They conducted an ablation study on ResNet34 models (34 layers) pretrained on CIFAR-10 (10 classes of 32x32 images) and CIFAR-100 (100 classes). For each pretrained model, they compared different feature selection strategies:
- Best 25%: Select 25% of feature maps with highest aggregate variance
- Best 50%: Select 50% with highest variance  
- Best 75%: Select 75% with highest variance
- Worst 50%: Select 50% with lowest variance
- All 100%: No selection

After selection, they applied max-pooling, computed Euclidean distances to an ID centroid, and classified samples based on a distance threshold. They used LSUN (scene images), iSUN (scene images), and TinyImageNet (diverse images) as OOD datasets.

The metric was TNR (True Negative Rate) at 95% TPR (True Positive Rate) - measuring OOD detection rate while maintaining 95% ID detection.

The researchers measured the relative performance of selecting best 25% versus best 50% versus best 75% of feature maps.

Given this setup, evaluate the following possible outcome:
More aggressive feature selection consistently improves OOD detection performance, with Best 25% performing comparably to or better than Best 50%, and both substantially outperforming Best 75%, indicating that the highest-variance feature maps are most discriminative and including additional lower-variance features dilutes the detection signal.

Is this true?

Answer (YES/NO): NO